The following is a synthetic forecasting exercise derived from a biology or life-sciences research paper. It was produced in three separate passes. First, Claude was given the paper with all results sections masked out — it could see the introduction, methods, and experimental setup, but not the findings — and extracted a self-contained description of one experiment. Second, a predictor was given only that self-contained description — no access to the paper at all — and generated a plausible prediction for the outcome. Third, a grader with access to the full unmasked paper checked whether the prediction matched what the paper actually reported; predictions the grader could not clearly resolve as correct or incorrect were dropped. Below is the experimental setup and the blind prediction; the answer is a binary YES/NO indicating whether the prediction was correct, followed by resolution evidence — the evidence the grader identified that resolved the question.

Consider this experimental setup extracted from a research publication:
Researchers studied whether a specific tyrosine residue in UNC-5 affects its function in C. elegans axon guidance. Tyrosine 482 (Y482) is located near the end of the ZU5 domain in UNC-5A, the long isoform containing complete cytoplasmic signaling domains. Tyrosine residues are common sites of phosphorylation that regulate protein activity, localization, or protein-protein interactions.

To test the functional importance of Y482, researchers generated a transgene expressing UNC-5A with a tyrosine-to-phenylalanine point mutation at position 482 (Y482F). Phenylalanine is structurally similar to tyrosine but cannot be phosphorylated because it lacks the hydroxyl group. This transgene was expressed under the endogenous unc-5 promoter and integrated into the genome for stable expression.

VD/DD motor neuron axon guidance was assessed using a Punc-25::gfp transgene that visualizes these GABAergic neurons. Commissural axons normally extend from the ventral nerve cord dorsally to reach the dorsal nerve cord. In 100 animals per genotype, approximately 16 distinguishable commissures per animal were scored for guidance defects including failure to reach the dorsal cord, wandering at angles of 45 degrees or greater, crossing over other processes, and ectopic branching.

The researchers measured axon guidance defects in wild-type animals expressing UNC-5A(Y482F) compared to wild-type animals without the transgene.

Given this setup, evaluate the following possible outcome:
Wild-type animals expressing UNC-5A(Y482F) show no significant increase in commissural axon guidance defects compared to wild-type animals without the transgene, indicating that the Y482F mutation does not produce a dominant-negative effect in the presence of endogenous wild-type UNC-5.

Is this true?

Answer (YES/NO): NO